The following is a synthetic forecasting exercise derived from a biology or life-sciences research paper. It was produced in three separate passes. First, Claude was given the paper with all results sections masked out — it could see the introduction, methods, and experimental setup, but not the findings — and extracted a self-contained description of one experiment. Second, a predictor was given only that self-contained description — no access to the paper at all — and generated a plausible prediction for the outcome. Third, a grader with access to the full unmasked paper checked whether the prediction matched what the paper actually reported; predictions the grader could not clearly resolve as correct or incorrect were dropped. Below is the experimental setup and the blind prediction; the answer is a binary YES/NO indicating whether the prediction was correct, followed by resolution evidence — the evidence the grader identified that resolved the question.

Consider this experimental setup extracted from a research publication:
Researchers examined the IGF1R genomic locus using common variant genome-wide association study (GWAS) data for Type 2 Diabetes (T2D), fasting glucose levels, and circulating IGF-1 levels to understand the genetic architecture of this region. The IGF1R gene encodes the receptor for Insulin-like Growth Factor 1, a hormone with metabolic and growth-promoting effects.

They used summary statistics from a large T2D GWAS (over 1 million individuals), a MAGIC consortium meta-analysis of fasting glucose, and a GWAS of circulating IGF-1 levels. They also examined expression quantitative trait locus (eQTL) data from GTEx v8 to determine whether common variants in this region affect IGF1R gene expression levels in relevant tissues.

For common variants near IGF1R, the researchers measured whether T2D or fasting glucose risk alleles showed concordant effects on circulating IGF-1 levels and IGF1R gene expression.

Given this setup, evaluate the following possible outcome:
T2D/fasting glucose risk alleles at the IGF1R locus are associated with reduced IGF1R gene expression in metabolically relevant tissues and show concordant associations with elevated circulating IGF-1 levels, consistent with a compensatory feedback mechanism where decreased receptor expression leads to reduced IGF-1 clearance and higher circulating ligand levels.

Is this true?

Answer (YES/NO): YES